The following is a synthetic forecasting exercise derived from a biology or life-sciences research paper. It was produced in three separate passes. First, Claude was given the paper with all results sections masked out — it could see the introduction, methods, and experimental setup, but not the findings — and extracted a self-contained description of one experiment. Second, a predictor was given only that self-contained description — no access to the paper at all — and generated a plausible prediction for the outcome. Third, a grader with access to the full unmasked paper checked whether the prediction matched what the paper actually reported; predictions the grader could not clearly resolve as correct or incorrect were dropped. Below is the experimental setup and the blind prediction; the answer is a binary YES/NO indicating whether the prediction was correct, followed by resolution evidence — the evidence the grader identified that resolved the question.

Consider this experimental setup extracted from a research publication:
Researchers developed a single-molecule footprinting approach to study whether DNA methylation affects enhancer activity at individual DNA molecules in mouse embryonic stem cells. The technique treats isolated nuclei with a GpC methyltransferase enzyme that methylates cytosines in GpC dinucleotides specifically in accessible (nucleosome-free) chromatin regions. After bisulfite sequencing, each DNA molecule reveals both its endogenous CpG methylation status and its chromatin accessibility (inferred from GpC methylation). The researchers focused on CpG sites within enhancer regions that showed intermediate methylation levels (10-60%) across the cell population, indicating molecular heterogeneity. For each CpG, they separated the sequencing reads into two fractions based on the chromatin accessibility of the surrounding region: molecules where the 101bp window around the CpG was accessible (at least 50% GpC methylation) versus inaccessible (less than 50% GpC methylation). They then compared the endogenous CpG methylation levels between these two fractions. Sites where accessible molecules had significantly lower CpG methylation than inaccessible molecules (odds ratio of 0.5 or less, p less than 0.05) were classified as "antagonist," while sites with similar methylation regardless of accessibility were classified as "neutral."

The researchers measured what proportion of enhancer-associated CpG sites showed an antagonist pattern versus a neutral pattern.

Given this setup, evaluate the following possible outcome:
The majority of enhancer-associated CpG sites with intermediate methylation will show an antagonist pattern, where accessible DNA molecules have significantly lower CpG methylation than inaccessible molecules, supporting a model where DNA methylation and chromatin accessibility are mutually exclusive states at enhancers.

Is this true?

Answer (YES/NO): NO